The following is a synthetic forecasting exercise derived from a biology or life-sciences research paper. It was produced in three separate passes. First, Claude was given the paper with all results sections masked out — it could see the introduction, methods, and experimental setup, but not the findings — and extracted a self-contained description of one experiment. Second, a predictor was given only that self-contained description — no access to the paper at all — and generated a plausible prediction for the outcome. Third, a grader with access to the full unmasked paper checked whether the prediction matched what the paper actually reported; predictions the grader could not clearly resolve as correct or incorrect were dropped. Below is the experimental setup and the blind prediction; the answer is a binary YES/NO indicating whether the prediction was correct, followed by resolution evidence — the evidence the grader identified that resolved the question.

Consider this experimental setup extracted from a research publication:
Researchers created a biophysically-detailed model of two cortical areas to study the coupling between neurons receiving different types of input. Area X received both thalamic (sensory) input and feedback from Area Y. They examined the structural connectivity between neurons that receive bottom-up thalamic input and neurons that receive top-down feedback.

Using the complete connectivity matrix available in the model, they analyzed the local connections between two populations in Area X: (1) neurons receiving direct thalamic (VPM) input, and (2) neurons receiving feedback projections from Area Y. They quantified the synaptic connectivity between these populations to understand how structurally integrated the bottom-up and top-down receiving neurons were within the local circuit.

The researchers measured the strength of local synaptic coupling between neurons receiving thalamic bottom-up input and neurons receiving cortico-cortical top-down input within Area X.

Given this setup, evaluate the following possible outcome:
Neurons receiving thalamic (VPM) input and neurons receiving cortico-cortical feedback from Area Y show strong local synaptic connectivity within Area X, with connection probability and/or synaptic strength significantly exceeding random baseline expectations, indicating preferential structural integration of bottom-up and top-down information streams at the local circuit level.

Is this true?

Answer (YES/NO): NO